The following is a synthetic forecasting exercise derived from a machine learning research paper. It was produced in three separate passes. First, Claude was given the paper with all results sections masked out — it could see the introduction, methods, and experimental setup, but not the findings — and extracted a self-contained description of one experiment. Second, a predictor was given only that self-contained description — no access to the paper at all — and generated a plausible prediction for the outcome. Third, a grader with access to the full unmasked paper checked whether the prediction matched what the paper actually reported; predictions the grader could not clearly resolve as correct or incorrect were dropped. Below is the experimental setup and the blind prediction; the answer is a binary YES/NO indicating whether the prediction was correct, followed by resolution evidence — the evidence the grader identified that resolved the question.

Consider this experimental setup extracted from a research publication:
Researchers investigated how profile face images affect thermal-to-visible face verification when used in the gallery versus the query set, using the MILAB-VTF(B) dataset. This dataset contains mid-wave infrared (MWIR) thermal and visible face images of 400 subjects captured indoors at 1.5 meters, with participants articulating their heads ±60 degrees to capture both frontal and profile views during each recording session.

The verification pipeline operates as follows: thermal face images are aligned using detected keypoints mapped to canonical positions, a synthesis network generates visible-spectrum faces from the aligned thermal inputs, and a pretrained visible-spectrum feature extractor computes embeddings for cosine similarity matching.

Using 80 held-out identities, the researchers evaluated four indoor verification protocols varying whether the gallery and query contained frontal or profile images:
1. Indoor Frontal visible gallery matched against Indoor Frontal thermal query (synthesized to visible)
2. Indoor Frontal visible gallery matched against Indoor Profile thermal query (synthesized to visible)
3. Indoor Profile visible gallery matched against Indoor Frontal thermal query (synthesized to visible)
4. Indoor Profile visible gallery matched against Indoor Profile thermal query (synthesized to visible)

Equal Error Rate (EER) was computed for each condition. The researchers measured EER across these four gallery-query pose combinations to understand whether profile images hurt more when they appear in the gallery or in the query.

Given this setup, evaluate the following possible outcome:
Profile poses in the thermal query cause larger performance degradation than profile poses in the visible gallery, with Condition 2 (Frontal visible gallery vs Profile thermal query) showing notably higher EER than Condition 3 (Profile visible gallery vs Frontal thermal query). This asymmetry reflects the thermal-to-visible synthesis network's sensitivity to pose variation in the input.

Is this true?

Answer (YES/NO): NO